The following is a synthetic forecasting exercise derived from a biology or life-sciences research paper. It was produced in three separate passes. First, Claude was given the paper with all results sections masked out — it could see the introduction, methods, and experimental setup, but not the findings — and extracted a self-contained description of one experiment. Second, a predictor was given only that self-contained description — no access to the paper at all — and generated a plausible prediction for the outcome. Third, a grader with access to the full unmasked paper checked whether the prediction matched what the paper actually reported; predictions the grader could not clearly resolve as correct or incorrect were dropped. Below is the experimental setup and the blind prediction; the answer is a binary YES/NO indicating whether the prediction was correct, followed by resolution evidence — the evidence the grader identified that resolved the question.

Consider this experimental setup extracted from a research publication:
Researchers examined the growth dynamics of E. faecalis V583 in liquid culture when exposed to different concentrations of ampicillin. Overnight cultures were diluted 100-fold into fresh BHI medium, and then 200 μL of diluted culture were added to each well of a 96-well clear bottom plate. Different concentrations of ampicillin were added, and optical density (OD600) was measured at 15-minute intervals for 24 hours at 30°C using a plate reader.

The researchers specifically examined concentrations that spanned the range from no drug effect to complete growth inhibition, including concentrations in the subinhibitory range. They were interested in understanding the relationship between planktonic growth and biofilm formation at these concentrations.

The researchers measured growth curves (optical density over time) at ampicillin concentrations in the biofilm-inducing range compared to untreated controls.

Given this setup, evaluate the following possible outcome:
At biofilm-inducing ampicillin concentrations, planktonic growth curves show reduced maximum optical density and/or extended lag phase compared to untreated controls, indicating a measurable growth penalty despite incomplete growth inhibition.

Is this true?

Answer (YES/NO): NO